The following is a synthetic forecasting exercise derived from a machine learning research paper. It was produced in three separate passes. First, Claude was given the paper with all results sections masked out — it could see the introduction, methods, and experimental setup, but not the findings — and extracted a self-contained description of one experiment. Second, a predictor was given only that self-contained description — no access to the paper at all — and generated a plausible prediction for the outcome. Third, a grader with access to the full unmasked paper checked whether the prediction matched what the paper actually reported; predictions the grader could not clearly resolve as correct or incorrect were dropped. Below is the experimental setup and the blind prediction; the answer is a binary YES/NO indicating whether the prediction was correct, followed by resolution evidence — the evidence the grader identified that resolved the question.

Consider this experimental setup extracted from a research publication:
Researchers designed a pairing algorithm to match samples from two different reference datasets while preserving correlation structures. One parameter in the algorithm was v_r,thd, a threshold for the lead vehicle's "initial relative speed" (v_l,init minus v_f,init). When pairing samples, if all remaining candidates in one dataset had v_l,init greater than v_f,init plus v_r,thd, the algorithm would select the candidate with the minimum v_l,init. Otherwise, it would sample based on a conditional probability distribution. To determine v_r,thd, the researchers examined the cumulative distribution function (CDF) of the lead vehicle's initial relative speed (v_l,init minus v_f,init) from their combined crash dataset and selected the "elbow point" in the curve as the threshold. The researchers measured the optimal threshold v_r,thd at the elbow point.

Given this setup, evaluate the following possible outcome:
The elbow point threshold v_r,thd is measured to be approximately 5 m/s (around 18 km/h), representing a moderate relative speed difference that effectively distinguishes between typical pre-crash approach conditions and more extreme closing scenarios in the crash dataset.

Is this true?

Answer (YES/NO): NO